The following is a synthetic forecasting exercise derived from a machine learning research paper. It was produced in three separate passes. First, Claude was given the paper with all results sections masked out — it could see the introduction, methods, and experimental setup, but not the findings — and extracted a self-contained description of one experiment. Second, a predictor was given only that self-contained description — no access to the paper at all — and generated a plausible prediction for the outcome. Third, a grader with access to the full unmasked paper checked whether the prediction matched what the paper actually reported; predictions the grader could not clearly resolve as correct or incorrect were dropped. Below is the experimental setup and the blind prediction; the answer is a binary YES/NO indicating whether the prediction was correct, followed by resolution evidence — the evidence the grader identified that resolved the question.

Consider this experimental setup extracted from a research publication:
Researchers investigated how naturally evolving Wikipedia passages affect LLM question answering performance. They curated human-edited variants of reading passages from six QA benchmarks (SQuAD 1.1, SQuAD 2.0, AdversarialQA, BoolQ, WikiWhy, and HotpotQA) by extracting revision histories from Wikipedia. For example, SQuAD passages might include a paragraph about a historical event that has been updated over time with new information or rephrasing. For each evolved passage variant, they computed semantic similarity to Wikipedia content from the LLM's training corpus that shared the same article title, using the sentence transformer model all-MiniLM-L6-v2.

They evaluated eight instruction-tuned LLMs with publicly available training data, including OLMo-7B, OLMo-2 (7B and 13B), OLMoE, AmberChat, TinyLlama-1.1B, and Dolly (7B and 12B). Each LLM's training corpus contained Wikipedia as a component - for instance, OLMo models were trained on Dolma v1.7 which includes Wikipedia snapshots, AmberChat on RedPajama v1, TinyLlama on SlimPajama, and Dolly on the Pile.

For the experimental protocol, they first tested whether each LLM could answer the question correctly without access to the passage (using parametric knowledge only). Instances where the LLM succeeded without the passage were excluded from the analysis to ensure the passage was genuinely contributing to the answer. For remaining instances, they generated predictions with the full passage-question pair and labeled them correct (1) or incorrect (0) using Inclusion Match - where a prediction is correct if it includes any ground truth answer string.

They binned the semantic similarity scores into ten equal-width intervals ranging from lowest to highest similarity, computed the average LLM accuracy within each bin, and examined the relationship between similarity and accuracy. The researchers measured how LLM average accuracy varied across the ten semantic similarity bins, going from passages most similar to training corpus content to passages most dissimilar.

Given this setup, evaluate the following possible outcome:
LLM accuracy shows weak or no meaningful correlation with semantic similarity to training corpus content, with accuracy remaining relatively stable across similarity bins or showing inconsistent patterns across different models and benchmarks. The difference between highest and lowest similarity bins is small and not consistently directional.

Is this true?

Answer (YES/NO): NO